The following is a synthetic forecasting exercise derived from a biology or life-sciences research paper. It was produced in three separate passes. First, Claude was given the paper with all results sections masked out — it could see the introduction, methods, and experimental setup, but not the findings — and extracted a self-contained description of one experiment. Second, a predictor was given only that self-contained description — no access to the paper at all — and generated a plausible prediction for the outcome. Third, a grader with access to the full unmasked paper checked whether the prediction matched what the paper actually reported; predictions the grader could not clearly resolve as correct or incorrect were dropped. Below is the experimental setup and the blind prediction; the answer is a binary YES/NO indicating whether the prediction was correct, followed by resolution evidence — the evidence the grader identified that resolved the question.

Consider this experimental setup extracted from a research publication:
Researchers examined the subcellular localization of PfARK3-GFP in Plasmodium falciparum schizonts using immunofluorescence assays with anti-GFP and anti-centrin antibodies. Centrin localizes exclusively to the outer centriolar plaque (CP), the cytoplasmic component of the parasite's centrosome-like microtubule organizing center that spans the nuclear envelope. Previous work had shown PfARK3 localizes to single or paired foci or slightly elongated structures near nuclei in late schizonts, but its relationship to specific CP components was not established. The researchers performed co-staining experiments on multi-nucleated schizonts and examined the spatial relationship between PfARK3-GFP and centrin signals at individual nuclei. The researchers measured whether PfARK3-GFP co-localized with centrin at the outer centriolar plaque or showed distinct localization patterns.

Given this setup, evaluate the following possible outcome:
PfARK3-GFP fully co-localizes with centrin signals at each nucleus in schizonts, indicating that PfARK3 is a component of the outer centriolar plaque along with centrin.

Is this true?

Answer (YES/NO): NO